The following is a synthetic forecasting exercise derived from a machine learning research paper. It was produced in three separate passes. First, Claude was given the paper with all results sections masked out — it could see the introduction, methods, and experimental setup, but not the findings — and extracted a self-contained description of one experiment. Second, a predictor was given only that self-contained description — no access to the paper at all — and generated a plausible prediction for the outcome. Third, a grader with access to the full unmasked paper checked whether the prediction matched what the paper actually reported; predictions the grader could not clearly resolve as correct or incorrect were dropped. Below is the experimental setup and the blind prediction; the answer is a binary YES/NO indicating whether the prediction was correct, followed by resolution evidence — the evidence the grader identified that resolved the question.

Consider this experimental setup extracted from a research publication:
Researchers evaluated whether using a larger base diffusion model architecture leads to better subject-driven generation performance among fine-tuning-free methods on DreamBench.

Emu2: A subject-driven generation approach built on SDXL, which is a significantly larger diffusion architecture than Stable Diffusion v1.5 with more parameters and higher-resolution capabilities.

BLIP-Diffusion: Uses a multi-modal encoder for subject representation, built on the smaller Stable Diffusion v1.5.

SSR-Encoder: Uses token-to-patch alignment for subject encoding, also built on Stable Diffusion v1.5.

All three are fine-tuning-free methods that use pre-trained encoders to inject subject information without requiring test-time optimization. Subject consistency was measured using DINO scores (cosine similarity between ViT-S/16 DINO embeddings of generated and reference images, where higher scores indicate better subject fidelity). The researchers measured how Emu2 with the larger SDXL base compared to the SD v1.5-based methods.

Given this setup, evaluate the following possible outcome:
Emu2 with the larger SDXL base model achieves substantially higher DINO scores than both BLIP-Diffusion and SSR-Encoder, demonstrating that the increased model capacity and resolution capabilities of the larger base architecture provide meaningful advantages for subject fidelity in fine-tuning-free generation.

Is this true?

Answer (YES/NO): NO